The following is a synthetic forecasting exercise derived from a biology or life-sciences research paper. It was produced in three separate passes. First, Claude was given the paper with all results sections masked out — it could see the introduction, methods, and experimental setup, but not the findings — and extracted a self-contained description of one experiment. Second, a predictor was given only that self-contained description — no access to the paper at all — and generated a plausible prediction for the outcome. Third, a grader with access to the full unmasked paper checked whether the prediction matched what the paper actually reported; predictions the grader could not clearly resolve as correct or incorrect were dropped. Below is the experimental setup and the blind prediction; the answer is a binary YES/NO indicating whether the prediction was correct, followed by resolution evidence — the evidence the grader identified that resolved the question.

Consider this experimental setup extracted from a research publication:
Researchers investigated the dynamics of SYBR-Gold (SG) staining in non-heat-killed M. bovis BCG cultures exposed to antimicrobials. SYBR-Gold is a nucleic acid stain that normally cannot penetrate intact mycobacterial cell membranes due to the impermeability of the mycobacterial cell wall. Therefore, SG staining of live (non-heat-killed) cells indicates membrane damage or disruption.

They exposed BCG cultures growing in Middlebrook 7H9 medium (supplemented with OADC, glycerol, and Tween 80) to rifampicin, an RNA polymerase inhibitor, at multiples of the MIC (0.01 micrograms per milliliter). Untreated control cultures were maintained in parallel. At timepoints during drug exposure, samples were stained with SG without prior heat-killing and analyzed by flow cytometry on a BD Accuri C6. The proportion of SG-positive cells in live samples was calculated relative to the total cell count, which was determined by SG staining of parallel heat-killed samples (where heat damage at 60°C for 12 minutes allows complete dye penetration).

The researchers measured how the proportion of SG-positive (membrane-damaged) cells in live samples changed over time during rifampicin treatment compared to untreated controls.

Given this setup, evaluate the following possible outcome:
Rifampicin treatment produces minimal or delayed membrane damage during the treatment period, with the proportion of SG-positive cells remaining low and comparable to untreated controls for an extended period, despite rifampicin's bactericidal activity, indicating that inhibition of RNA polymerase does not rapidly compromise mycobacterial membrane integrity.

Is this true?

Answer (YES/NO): YES